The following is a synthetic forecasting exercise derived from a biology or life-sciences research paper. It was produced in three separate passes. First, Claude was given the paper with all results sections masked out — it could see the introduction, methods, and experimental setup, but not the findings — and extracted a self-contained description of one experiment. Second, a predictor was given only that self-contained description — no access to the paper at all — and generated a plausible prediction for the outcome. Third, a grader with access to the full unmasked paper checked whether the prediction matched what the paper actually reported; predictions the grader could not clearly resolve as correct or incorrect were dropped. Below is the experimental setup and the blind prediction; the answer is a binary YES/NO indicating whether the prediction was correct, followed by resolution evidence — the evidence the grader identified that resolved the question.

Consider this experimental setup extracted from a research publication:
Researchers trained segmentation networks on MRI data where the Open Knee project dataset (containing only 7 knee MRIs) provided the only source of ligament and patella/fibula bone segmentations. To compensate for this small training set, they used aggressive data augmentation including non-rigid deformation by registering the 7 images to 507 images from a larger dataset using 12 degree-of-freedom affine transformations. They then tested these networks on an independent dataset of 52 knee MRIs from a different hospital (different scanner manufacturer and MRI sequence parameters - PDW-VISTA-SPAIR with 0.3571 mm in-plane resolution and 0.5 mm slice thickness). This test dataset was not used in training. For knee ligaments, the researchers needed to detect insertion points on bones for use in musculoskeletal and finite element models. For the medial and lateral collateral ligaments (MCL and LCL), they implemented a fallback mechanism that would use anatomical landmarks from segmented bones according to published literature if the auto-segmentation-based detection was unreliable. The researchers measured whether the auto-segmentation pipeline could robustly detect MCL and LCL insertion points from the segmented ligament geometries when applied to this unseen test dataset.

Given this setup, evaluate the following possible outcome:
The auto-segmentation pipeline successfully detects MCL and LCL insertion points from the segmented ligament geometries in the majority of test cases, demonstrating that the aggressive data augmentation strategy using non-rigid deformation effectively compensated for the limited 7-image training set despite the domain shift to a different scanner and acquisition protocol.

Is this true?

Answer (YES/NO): NO